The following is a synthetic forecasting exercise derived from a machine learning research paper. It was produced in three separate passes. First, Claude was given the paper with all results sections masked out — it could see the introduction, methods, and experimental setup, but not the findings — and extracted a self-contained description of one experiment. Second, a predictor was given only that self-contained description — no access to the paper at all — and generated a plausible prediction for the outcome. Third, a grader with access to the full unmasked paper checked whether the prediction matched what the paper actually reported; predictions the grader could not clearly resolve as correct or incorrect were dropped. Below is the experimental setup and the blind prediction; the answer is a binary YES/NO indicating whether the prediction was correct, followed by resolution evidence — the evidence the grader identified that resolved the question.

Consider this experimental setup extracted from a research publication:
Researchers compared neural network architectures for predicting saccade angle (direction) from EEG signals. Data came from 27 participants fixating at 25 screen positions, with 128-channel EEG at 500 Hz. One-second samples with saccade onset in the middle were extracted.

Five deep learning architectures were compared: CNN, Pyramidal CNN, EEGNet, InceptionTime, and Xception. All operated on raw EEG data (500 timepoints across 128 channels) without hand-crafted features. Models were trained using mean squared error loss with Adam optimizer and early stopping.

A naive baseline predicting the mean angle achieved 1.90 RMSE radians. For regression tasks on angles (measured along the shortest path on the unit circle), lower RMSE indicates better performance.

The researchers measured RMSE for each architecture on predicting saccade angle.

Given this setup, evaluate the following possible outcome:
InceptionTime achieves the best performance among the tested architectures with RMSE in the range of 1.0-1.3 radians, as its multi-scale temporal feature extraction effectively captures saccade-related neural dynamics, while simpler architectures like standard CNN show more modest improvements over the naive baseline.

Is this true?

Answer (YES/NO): NO